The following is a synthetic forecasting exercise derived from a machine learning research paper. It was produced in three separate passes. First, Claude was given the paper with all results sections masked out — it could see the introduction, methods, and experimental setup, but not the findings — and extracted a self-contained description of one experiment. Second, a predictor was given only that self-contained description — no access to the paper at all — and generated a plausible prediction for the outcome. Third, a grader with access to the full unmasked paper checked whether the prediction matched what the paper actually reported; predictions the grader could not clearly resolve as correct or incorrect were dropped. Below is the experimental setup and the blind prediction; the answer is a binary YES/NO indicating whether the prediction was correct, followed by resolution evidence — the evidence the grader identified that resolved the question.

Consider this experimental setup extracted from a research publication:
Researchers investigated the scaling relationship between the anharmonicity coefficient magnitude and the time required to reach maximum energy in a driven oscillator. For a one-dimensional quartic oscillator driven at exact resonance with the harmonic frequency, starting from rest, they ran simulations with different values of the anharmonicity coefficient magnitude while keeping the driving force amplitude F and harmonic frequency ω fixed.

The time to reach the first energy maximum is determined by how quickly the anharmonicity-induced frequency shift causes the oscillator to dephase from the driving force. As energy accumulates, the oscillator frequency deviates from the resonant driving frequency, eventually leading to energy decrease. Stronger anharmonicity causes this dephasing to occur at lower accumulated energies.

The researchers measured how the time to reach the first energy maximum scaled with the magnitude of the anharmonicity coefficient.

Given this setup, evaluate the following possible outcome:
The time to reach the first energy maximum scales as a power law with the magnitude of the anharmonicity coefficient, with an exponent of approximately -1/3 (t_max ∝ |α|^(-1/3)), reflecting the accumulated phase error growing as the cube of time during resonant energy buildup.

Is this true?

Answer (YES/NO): YES